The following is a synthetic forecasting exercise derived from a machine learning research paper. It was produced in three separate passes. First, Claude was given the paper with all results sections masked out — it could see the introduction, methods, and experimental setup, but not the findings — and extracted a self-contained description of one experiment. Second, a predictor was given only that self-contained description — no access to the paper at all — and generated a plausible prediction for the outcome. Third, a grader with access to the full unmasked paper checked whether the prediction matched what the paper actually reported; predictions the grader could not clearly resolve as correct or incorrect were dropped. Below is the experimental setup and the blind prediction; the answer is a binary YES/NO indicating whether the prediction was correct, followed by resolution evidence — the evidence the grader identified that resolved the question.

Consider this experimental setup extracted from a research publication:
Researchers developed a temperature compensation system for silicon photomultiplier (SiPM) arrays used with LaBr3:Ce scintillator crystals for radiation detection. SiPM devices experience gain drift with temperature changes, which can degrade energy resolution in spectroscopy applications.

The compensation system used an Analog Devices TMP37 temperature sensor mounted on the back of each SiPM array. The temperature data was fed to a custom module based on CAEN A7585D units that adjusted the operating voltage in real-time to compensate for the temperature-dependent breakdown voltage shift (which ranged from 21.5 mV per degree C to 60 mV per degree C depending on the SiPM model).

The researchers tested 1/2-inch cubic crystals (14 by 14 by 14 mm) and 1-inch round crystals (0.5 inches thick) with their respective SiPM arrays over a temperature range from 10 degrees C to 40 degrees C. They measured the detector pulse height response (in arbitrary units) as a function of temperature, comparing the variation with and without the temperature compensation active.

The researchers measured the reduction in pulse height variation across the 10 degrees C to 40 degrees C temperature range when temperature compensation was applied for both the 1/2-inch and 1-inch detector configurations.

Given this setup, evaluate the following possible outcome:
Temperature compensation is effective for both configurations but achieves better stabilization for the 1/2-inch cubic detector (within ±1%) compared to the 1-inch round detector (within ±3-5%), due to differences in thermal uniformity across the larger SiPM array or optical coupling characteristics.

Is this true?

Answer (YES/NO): NO